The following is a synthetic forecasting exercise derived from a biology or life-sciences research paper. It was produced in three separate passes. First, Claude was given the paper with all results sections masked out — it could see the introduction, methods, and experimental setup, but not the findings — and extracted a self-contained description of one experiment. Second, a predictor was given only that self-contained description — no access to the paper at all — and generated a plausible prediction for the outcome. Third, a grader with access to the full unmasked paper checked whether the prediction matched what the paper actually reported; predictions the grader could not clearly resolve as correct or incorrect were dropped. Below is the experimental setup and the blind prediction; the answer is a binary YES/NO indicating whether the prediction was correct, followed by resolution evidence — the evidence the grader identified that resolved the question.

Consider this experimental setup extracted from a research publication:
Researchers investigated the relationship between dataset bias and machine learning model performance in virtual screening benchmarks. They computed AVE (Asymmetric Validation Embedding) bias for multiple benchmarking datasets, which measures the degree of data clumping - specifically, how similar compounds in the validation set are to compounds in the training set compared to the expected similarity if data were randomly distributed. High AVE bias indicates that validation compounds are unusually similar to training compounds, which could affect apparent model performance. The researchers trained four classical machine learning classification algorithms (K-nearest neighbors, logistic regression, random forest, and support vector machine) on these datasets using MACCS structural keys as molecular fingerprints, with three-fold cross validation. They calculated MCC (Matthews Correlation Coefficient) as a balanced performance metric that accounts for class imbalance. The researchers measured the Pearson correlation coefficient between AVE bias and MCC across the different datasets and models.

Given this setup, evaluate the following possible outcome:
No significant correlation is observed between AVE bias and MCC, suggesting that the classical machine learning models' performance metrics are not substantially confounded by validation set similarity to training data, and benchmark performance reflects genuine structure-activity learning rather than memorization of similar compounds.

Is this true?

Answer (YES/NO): NO